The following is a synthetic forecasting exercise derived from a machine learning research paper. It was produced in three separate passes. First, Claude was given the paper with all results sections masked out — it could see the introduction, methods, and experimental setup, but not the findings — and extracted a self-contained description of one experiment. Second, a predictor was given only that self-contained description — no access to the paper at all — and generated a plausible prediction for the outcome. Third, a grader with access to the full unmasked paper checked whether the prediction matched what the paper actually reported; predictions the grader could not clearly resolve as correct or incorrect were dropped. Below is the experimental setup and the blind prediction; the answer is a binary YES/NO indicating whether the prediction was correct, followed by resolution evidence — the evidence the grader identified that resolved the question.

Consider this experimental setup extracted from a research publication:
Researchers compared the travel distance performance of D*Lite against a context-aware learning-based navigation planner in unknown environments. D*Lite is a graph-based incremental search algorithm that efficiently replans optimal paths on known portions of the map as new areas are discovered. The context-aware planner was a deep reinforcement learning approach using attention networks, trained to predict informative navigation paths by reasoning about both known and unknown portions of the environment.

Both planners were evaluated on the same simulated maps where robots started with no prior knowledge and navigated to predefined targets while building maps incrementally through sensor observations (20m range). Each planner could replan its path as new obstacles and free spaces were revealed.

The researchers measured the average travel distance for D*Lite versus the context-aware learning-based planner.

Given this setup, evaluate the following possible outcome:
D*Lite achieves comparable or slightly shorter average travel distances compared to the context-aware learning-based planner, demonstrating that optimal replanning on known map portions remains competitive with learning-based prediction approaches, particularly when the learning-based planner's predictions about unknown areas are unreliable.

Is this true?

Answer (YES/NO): YES